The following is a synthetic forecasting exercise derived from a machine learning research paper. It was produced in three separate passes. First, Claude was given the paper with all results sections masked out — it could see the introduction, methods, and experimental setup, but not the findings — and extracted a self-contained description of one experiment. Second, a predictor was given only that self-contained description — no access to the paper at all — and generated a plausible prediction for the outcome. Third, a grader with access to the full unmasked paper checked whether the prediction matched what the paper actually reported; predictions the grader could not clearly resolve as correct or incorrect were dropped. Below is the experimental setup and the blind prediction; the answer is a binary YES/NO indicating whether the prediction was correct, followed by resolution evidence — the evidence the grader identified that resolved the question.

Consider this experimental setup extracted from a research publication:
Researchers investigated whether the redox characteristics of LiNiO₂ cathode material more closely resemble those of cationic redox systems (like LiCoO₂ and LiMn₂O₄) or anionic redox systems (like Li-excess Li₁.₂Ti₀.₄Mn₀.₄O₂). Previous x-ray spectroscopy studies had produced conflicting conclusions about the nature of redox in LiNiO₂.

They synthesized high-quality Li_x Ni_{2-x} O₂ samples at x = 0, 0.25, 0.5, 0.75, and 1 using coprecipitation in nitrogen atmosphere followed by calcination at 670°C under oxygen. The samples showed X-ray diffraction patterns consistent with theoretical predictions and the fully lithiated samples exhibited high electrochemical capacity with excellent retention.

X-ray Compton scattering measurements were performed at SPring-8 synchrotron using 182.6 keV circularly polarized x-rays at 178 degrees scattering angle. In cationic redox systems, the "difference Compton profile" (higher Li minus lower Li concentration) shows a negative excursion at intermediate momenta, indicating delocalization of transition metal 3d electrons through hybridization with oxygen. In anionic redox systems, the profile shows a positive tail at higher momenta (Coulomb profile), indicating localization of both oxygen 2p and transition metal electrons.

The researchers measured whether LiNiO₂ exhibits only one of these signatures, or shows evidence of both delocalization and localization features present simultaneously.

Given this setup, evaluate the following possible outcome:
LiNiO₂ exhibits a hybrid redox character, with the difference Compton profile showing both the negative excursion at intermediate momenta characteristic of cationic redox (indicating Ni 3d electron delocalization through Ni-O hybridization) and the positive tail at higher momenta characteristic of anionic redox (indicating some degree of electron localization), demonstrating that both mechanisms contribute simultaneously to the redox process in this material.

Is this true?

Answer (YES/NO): NO